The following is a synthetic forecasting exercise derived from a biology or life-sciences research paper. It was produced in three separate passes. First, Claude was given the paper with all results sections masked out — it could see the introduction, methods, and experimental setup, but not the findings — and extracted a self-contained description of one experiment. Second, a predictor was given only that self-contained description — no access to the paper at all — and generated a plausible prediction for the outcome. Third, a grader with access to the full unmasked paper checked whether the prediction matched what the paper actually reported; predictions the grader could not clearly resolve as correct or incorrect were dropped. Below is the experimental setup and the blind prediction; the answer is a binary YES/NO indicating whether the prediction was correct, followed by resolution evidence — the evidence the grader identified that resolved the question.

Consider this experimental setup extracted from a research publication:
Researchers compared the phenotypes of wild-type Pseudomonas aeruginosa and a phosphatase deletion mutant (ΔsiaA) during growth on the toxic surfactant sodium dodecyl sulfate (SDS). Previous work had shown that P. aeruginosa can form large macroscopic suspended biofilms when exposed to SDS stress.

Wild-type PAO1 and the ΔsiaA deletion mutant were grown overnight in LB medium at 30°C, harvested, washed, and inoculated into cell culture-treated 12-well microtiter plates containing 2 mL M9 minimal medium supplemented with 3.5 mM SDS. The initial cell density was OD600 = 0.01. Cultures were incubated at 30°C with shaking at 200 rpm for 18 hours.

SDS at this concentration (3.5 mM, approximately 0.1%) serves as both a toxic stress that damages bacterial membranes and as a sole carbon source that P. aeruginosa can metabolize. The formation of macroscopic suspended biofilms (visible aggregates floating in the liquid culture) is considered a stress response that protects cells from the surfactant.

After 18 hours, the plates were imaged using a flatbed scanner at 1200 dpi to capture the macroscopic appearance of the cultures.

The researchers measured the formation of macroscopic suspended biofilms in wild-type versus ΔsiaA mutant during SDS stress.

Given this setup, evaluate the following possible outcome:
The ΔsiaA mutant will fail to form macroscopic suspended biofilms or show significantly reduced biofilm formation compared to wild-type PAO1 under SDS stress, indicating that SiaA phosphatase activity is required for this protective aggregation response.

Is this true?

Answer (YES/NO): YES